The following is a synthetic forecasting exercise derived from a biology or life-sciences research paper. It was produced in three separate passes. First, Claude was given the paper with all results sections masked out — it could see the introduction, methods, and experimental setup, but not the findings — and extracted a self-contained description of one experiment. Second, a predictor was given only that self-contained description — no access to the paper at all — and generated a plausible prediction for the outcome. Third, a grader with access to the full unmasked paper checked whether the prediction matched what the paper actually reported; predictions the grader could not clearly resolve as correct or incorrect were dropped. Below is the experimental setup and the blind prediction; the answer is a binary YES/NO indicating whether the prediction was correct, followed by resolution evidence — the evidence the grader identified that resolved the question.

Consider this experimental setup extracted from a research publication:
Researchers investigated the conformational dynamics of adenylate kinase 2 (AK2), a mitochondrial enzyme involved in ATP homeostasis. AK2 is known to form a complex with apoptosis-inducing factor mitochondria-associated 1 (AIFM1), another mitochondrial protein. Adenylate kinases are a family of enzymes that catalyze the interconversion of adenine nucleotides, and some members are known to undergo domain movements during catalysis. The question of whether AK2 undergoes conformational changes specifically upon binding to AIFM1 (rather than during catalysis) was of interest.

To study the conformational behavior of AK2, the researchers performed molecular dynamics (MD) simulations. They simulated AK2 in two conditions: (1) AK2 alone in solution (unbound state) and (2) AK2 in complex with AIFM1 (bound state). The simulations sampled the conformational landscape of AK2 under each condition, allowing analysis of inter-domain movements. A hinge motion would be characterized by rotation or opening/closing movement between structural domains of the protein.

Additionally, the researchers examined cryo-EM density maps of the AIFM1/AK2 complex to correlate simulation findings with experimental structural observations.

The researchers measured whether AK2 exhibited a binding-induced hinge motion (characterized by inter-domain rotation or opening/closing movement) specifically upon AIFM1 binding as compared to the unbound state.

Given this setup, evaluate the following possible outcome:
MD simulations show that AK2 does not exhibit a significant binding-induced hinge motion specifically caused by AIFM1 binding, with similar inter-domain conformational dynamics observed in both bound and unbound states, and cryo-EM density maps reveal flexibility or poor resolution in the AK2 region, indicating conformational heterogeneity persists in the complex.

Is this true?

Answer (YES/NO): NO